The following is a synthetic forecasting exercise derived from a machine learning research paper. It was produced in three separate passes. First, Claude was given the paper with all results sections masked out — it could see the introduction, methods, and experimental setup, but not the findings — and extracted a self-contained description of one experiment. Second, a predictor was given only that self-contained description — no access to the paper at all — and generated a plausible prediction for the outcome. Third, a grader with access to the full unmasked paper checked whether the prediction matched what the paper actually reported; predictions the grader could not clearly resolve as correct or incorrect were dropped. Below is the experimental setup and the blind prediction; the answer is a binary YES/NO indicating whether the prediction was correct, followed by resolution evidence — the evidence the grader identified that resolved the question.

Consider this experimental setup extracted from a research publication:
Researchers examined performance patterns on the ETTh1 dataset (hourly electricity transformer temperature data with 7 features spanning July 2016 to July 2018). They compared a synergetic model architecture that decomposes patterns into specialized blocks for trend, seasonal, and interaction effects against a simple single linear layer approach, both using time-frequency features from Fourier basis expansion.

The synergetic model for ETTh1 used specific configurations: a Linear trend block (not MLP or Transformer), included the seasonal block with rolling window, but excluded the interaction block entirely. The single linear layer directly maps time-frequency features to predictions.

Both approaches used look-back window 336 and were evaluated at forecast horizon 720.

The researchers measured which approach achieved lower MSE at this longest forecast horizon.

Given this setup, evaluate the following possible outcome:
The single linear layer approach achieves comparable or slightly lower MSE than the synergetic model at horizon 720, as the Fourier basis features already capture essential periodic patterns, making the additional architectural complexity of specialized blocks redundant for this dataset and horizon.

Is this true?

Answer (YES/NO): NO